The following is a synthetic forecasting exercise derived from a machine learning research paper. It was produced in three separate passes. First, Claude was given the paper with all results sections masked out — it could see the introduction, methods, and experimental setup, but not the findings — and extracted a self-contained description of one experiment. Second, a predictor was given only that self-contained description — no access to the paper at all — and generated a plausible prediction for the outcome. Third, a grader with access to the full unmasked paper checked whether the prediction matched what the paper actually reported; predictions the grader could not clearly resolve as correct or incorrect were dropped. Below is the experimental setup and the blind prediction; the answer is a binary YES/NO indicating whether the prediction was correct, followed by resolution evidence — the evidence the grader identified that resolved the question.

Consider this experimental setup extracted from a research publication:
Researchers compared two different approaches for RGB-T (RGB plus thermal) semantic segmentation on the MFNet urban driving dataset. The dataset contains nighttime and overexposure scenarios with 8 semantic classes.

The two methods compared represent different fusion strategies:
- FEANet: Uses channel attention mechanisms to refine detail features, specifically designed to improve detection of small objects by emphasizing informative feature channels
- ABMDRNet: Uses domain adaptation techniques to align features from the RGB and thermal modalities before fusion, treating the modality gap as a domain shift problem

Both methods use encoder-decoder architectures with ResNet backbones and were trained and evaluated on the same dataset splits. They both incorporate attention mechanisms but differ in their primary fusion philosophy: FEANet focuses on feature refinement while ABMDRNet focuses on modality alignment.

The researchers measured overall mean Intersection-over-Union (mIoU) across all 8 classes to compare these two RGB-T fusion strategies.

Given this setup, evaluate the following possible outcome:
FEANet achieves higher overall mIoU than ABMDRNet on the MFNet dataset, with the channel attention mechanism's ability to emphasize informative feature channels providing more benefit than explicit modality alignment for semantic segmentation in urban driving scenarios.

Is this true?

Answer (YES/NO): YES